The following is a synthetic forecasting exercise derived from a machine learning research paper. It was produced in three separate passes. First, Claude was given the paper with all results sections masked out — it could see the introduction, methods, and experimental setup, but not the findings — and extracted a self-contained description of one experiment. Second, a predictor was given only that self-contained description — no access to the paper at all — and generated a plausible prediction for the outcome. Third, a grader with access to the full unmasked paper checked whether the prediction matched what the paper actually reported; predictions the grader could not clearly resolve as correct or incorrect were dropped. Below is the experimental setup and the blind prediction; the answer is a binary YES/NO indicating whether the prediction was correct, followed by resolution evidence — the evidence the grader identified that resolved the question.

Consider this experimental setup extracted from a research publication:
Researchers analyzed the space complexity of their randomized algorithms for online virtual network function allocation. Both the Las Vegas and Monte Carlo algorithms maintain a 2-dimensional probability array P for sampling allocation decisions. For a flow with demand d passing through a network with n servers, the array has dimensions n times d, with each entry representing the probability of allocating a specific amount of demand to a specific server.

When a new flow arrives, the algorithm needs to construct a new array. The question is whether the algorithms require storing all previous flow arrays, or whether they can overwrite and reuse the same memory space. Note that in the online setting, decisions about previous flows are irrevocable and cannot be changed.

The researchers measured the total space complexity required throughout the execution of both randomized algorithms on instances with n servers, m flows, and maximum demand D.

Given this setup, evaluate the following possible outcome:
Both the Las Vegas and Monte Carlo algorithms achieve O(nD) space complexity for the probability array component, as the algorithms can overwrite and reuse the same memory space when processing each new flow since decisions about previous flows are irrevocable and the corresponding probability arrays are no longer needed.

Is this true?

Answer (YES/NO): YES